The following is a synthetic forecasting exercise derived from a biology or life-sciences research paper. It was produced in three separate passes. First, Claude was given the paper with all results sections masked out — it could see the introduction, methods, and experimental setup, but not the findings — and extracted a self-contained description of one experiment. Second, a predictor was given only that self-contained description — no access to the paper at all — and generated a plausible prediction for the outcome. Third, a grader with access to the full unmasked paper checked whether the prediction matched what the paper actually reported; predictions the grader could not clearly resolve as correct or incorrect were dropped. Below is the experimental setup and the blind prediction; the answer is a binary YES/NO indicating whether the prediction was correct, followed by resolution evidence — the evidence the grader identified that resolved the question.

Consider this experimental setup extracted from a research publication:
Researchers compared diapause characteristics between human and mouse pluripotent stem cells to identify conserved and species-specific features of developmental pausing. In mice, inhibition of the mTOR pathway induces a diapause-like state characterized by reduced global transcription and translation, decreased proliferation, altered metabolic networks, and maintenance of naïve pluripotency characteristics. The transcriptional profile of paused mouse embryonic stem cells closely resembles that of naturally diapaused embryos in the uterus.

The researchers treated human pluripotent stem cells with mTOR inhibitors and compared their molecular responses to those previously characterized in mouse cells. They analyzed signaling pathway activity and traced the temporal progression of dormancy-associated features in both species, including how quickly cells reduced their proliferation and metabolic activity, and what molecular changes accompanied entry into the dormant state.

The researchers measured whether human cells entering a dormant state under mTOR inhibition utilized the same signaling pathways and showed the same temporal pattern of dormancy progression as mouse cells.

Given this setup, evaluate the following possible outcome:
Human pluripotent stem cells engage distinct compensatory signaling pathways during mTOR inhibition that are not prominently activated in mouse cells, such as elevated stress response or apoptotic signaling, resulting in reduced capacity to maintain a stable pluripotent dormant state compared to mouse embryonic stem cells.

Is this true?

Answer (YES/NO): NO